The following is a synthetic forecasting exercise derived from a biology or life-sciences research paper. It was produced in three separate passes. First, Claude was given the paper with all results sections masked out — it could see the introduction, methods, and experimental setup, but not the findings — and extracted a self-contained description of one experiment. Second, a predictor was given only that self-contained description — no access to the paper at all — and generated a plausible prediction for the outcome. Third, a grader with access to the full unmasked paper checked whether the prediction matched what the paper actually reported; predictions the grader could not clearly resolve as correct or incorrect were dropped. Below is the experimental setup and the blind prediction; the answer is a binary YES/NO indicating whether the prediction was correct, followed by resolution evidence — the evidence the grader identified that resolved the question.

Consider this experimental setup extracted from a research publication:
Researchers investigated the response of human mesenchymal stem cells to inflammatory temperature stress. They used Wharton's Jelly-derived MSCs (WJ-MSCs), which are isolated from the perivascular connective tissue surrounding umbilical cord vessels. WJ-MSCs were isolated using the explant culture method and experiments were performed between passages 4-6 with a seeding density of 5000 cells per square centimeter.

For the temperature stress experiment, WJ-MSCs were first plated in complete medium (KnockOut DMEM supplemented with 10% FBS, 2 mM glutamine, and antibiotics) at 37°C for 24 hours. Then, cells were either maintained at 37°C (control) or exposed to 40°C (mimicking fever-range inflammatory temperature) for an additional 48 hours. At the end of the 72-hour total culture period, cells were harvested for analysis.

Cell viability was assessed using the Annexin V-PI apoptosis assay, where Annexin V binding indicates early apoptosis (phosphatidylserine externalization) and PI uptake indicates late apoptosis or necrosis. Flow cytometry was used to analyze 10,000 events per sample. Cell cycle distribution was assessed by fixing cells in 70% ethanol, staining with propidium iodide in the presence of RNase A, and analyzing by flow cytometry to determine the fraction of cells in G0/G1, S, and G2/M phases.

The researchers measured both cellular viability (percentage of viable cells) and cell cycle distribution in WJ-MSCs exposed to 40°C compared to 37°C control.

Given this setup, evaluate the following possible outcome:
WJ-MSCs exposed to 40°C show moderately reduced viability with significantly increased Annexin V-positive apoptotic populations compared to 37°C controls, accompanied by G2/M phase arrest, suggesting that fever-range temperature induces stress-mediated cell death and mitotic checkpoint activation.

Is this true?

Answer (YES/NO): NO